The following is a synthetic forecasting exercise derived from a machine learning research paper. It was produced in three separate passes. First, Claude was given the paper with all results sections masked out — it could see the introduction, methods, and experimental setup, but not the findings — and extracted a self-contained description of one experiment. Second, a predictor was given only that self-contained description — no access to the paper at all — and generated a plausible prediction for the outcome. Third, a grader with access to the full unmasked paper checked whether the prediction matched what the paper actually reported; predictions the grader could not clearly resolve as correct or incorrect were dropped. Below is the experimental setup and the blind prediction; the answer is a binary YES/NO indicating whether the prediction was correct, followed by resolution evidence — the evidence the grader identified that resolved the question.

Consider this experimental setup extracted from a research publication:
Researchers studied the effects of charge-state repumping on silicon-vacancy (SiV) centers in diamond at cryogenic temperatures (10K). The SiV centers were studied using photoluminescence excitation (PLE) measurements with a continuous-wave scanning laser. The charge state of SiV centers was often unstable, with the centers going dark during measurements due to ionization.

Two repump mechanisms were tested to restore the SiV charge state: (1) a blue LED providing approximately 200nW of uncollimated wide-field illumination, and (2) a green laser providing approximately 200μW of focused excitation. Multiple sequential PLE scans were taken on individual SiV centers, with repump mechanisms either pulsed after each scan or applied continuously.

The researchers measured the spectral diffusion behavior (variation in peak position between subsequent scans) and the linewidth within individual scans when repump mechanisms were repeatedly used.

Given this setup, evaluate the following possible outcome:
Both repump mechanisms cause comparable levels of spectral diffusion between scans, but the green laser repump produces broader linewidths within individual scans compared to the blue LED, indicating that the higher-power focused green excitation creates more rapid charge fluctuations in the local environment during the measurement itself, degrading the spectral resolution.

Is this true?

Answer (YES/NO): NO